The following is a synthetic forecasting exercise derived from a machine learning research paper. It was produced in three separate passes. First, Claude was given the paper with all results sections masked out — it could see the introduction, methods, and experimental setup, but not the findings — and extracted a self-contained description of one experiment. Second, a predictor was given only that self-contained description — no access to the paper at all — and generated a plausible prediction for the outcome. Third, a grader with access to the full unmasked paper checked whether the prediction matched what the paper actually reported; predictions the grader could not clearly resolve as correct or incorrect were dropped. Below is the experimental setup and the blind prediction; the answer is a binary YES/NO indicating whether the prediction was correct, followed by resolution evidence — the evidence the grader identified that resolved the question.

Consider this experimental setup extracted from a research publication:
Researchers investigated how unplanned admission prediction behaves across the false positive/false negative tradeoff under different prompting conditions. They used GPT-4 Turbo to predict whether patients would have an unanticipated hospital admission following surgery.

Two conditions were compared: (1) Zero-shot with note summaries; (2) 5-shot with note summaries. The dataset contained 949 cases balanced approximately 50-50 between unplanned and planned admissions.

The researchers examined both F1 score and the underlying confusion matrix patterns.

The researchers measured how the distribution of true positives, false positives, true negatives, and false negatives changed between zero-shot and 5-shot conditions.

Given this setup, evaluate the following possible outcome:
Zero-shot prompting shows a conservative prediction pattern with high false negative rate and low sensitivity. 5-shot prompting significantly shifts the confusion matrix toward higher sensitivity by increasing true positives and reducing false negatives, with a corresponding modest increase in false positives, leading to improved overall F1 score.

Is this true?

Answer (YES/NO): NO